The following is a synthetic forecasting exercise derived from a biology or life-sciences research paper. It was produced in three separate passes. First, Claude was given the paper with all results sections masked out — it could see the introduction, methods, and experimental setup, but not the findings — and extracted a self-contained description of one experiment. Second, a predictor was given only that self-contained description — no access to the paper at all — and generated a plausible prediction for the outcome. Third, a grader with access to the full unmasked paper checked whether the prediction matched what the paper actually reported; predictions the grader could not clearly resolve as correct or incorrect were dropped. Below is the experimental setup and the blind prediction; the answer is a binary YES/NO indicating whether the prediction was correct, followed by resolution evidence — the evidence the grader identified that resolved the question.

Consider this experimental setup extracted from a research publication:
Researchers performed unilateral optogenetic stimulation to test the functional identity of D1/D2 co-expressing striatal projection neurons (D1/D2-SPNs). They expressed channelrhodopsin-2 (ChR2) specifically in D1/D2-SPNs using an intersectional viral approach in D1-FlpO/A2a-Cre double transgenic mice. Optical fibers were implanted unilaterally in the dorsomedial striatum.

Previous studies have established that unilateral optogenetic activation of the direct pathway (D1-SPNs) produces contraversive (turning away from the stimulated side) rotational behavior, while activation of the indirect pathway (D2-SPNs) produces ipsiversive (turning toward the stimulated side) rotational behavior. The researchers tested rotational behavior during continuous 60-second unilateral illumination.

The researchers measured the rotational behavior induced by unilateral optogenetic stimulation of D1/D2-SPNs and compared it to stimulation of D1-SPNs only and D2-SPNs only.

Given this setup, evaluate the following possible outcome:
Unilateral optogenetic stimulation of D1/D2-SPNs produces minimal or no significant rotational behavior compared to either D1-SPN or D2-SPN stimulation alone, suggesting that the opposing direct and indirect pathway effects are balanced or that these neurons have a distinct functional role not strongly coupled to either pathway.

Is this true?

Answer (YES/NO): NO